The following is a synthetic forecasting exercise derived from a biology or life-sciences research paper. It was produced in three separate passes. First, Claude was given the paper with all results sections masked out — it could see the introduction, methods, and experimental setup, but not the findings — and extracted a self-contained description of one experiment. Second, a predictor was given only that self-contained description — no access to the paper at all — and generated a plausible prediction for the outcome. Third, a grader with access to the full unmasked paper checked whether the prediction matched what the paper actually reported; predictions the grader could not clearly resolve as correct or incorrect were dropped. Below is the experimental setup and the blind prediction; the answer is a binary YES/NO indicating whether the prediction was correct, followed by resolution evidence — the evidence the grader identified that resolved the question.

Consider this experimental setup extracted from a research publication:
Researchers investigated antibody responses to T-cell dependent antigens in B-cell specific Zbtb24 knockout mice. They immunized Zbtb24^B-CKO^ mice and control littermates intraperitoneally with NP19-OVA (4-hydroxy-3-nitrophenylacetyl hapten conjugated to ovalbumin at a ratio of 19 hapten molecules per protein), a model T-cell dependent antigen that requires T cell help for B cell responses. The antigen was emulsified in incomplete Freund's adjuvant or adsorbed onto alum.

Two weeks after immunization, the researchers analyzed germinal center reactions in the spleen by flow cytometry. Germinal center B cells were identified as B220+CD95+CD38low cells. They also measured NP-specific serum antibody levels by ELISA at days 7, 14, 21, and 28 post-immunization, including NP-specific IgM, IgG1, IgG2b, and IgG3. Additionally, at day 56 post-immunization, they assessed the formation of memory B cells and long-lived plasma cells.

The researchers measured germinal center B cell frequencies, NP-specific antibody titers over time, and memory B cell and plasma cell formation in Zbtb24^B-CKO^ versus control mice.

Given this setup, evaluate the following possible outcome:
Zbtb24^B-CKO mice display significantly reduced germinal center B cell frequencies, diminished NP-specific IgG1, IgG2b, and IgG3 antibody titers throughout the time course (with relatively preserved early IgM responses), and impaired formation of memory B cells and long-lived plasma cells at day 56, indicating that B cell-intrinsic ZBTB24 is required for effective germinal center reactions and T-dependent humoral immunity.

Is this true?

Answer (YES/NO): NO